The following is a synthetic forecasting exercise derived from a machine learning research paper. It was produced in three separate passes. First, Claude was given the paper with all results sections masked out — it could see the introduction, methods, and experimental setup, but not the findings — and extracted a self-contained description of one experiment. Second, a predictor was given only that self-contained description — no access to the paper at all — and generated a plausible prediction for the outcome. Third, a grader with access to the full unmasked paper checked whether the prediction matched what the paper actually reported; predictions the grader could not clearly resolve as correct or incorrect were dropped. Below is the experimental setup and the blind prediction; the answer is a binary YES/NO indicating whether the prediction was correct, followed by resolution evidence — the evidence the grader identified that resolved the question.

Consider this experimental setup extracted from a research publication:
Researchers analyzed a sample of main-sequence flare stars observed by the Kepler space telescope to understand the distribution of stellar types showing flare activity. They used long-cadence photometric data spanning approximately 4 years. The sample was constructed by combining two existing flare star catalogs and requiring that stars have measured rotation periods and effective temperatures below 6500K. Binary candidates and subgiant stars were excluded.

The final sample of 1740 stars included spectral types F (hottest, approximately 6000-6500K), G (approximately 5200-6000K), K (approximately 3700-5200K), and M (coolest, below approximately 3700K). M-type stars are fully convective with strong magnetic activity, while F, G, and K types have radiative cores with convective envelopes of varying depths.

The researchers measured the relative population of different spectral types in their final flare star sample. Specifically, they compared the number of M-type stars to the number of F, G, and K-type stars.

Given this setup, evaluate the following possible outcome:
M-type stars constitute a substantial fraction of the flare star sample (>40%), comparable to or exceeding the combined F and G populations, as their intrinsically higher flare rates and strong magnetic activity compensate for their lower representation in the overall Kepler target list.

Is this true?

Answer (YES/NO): NO